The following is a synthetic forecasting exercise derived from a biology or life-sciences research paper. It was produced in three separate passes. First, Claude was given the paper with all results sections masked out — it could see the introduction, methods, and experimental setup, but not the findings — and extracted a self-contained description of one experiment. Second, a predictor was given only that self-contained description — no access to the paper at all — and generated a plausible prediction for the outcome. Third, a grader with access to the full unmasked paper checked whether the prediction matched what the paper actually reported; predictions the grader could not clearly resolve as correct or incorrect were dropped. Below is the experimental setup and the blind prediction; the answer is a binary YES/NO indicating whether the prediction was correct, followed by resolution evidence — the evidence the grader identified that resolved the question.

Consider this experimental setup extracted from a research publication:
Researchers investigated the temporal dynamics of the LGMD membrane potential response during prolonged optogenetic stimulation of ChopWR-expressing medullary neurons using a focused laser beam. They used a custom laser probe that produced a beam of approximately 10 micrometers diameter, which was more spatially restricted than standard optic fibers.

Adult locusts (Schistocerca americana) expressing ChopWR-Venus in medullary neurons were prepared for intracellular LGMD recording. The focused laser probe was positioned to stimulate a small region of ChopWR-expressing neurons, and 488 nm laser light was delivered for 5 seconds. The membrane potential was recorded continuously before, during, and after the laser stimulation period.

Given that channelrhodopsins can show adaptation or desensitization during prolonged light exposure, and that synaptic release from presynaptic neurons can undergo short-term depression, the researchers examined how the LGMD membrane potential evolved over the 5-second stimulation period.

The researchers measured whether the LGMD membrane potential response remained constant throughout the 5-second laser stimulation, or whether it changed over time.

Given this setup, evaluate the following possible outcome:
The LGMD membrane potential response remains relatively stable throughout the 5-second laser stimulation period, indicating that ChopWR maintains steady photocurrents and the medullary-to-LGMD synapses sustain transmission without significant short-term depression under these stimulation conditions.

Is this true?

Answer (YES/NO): NO